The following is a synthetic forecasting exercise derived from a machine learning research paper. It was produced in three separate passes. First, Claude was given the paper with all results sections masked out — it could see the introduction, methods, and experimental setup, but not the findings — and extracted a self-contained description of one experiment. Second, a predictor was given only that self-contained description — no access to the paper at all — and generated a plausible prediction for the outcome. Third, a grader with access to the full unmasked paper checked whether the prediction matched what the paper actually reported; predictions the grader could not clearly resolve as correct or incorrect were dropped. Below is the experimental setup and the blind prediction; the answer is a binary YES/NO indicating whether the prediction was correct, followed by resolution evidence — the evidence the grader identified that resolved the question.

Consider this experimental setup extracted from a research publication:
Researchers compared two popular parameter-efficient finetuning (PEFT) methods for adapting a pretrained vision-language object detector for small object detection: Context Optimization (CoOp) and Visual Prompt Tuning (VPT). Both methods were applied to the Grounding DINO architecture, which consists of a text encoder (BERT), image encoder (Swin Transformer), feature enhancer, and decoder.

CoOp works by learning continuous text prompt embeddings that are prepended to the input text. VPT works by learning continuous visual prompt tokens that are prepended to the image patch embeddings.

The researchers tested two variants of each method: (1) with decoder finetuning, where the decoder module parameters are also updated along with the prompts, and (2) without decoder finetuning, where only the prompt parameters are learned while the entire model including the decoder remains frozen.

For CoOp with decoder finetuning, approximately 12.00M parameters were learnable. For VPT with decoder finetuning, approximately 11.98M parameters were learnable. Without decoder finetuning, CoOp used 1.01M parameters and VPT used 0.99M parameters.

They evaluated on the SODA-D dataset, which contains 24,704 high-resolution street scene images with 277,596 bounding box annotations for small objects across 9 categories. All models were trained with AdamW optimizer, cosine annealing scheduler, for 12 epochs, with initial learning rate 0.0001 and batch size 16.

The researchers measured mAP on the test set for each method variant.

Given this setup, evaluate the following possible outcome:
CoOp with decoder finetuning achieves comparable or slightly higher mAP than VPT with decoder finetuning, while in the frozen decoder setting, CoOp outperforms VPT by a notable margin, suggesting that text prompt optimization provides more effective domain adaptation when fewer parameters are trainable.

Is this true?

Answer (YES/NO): NO